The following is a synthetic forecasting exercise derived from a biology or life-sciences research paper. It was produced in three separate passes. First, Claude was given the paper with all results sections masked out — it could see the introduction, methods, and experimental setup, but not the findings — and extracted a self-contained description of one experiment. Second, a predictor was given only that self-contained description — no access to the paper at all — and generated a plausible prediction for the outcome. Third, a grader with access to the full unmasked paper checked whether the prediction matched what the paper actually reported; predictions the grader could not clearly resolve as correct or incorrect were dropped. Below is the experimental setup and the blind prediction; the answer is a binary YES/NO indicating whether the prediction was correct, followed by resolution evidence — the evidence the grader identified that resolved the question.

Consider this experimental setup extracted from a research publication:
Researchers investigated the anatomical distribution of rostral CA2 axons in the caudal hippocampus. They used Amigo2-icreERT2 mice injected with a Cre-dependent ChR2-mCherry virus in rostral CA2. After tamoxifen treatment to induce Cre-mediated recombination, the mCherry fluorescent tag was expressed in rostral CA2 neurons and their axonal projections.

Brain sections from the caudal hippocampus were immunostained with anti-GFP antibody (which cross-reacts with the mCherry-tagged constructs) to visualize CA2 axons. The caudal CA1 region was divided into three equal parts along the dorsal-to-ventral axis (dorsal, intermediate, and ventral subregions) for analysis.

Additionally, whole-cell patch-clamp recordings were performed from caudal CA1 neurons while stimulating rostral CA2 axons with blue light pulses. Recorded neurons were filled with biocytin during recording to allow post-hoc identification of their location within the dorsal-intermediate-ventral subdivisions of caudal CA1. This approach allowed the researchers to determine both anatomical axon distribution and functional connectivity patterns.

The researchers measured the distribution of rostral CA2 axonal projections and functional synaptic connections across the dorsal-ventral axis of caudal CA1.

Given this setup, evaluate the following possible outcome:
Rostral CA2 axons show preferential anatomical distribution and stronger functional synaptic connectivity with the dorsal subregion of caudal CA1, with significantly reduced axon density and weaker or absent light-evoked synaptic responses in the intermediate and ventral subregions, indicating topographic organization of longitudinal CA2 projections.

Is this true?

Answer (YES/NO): NO